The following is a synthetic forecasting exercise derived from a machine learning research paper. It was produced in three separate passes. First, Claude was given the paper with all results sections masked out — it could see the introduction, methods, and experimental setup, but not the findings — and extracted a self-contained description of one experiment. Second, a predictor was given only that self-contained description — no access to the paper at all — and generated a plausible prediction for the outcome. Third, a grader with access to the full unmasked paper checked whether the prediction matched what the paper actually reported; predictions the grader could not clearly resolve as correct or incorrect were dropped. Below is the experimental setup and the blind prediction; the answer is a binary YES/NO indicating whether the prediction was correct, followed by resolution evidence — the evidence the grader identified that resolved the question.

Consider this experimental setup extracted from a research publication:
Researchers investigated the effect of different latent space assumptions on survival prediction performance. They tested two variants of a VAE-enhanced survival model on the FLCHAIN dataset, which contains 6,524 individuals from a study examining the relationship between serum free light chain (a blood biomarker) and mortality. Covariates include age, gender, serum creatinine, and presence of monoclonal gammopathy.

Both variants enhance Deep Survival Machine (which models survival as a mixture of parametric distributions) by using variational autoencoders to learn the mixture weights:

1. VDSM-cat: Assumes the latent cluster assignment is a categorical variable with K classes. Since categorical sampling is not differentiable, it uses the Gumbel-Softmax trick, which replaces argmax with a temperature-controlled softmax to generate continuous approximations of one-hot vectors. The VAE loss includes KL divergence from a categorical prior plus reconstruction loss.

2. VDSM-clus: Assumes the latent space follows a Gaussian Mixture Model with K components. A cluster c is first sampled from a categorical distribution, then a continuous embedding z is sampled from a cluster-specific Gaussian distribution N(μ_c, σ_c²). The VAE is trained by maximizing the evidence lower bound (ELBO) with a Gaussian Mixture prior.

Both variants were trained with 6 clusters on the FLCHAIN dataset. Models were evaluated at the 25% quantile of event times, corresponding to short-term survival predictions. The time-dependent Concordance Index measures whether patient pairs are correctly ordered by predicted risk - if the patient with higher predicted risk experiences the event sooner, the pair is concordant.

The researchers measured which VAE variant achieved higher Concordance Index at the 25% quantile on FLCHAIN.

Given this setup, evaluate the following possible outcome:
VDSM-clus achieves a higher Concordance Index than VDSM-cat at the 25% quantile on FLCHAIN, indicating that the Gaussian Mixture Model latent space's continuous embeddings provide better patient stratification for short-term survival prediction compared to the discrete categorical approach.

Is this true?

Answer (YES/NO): NO